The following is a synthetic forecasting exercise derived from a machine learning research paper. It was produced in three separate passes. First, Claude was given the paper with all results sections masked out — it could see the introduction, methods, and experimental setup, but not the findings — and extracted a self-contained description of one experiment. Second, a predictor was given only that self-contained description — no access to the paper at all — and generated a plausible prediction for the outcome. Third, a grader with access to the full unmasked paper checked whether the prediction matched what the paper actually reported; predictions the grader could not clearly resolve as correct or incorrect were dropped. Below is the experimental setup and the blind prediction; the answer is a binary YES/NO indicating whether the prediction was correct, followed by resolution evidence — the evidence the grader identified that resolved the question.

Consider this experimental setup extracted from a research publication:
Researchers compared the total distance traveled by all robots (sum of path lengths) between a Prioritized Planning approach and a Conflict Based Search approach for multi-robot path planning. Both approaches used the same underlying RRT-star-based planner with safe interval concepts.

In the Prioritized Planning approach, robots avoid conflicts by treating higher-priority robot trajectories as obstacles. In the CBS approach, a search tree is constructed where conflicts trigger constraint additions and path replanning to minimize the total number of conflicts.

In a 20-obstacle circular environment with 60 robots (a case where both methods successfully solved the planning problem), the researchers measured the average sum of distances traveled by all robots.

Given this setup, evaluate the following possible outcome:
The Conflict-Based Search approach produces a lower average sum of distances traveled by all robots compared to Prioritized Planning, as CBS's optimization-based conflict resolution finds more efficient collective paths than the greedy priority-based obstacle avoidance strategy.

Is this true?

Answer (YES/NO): YES